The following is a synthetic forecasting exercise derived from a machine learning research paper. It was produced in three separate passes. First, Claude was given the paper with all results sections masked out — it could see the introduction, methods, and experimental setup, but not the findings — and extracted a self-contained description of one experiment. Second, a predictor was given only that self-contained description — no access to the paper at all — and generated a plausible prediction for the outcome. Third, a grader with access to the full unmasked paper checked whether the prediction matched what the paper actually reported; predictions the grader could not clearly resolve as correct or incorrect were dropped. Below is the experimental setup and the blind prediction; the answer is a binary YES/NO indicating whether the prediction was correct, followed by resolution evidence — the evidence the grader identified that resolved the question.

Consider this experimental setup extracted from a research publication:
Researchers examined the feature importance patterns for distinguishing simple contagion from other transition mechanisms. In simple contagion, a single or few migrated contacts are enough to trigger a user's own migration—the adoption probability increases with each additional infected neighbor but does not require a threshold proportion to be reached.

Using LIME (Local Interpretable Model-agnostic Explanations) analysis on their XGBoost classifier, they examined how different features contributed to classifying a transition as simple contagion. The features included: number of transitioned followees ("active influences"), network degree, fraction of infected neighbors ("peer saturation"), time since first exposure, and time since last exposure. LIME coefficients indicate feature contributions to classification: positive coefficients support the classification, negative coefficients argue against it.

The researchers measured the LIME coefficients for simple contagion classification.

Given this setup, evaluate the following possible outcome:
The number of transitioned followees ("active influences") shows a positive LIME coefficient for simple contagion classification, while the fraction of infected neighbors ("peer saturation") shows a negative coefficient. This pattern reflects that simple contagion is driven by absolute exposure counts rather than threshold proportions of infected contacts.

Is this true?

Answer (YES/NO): YES